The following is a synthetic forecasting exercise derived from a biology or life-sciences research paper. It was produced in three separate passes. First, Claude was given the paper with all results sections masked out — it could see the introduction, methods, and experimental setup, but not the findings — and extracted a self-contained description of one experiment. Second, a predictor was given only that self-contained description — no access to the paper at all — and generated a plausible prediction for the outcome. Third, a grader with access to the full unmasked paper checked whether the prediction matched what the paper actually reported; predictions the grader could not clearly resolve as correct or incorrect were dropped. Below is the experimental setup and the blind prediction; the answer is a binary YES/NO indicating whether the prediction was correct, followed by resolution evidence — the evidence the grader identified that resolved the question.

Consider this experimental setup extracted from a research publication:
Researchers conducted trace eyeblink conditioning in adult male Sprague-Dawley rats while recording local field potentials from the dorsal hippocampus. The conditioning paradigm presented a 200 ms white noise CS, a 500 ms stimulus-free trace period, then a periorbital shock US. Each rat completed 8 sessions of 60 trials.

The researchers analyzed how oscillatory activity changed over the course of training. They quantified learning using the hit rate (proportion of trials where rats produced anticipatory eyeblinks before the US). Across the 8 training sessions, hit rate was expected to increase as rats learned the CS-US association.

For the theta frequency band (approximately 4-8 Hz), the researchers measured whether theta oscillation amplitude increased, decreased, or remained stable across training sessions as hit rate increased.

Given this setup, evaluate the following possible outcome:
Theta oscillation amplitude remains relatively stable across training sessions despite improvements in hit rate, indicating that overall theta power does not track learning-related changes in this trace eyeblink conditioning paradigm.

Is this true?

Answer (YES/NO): NO